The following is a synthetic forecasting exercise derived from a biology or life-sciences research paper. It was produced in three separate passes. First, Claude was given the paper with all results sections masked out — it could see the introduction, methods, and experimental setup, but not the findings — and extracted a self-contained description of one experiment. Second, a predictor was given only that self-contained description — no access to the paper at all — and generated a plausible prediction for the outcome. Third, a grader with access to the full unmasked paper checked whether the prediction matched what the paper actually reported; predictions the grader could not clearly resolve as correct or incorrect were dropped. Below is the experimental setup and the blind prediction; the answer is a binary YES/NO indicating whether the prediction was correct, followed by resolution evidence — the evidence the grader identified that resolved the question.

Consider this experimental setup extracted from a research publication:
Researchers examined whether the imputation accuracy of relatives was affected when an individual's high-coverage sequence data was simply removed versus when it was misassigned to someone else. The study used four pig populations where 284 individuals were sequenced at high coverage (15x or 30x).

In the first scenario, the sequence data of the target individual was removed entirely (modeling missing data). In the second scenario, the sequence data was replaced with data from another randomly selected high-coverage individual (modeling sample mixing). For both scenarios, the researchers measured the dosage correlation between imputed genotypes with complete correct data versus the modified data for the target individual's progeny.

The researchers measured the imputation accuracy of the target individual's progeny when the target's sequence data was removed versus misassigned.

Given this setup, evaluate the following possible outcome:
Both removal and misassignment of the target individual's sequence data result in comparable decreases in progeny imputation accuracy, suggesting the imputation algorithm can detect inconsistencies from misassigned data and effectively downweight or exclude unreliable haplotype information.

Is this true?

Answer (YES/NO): NO